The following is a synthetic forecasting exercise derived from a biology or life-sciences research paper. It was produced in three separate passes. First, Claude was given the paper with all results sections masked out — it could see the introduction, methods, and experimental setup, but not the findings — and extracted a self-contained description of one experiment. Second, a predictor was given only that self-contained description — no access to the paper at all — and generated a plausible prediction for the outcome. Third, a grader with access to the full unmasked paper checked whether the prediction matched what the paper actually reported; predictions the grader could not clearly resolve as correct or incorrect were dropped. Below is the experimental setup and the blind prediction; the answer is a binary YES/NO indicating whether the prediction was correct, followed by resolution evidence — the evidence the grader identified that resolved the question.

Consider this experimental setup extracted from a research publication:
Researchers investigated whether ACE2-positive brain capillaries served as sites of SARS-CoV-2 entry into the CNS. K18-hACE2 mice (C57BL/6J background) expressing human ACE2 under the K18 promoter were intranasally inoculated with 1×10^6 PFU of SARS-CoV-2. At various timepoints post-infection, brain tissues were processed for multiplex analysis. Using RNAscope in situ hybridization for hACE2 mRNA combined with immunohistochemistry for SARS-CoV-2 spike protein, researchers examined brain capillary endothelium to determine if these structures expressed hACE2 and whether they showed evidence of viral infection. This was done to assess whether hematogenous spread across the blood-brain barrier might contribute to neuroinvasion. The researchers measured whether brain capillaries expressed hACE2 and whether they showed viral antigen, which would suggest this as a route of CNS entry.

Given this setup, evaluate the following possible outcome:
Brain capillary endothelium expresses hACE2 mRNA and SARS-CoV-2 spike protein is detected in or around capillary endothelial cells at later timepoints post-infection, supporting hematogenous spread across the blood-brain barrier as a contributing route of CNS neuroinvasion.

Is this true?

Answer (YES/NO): NO